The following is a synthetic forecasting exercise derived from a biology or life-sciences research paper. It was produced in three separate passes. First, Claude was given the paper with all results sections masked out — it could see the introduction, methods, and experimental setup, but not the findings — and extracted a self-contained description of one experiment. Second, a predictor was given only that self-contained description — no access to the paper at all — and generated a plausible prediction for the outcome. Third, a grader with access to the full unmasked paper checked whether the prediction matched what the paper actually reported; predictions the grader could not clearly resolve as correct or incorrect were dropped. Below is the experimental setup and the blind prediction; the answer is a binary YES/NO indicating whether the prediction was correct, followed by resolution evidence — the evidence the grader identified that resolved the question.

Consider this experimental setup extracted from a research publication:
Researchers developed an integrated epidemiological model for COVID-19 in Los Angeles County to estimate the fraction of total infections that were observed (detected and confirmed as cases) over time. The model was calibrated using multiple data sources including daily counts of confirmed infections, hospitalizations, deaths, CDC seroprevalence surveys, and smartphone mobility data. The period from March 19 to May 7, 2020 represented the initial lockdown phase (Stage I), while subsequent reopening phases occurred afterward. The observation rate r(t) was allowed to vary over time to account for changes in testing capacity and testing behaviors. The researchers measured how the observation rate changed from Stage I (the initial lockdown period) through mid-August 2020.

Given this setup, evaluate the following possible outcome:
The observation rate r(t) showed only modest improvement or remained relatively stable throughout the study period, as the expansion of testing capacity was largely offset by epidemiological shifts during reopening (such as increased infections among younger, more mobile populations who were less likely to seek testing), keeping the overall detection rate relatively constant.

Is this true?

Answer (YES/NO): NO